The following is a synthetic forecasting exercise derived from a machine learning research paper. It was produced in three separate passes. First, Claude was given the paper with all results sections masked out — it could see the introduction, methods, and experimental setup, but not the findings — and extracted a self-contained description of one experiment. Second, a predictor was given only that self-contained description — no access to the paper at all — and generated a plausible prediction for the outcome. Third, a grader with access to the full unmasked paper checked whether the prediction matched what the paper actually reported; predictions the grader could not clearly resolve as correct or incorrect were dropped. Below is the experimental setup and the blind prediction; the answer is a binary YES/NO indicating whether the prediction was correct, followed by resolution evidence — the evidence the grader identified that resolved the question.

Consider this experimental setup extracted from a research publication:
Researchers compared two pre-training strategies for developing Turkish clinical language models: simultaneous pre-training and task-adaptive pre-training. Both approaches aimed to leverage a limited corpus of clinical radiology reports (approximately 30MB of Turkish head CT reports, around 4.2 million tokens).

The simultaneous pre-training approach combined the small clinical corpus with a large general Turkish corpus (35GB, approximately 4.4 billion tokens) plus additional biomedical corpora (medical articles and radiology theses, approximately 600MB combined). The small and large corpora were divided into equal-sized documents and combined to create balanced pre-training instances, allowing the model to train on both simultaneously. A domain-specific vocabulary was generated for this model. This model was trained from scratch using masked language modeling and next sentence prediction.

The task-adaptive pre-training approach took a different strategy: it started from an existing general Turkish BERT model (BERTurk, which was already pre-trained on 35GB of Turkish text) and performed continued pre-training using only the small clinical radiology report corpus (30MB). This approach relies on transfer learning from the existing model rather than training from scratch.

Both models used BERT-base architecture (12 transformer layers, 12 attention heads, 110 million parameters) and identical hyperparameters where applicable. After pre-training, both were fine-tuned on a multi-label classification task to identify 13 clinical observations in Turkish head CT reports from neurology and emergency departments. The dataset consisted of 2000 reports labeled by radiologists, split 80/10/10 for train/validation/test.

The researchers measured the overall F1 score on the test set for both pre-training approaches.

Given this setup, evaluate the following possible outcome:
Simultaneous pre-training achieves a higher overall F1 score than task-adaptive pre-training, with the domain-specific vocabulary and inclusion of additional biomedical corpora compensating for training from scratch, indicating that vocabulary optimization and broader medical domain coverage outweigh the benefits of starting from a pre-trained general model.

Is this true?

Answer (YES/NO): NO